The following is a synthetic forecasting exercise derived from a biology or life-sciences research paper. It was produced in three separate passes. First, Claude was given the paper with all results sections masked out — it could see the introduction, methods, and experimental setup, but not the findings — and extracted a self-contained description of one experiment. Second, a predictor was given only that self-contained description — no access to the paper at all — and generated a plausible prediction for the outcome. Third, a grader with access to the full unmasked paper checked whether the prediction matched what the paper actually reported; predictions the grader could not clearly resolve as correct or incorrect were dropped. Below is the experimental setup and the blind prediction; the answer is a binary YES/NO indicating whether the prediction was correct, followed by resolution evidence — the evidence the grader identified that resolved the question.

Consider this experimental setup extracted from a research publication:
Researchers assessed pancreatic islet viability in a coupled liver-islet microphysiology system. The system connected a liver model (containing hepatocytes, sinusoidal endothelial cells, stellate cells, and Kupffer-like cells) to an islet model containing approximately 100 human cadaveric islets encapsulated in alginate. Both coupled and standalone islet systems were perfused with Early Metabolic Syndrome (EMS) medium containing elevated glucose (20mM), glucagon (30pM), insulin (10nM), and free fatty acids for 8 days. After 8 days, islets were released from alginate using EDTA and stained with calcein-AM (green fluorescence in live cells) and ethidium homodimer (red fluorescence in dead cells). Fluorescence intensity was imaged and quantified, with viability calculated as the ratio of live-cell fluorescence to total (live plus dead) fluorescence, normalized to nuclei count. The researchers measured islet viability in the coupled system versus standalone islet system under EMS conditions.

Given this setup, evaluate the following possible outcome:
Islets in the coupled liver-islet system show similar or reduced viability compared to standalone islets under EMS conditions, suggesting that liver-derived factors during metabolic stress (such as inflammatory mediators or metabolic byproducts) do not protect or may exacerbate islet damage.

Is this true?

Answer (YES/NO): YES